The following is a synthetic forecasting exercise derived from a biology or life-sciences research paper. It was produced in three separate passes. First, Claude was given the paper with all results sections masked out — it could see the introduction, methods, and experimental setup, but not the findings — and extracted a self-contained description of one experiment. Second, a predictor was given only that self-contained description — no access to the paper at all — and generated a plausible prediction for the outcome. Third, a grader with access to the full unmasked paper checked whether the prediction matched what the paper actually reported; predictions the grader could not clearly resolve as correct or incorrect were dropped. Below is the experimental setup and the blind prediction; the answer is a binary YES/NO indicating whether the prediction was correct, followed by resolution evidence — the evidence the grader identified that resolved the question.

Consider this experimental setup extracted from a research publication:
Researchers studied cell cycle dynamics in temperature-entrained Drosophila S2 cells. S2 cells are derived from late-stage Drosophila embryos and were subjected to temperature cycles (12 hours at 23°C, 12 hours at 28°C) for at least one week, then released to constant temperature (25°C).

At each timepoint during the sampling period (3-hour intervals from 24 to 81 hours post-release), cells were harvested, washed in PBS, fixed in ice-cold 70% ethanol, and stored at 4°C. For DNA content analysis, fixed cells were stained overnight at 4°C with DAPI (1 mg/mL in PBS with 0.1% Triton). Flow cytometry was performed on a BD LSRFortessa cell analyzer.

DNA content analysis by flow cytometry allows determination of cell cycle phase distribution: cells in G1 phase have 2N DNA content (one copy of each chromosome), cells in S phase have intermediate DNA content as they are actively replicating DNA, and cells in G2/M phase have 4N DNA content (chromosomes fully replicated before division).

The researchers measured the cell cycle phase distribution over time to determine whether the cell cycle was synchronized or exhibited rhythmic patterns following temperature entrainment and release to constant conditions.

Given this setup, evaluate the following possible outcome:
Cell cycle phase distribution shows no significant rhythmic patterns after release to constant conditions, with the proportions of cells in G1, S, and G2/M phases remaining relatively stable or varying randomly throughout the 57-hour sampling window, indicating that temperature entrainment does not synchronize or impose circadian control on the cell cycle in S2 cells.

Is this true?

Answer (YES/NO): YES